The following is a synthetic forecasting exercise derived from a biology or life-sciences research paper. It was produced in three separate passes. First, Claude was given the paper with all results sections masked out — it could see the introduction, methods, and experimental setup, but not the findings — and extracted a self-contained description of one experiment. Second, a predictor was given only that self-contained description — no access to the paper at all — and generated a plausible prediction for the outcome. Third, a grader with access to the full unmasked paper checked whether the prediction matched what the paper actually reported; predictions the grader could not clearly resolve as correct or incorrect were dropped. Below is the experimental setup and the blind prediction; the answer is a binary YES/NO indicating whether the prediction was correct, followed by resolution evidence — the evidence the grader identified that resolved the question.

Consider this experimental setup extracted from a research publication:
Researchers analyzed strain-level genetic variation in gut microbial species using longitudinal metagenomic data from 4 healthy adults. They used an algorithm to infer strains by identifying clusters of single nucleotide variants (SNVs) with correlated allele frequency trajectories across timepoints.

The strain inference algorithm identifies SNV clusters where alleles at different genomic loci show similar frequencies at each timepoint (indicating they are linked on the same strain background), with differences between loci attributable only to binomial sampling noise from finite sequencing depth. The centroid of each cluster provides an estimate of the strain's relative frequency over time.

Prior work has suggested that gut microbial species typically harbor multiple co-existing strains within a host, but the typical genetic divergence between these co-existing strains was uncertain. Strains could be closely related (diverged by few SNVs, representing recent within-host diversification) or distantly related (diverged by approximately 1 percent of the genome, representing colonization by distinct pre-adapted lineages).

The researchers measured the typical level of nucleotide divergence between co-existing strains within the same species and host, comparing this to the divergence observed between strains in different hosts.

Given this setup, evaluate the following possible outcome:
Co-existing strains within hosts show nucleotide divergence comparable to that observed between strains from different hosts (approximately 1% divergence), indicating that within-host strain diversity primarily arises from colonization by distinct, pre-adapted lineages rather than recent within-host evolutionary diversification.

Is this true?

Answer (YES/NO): YES